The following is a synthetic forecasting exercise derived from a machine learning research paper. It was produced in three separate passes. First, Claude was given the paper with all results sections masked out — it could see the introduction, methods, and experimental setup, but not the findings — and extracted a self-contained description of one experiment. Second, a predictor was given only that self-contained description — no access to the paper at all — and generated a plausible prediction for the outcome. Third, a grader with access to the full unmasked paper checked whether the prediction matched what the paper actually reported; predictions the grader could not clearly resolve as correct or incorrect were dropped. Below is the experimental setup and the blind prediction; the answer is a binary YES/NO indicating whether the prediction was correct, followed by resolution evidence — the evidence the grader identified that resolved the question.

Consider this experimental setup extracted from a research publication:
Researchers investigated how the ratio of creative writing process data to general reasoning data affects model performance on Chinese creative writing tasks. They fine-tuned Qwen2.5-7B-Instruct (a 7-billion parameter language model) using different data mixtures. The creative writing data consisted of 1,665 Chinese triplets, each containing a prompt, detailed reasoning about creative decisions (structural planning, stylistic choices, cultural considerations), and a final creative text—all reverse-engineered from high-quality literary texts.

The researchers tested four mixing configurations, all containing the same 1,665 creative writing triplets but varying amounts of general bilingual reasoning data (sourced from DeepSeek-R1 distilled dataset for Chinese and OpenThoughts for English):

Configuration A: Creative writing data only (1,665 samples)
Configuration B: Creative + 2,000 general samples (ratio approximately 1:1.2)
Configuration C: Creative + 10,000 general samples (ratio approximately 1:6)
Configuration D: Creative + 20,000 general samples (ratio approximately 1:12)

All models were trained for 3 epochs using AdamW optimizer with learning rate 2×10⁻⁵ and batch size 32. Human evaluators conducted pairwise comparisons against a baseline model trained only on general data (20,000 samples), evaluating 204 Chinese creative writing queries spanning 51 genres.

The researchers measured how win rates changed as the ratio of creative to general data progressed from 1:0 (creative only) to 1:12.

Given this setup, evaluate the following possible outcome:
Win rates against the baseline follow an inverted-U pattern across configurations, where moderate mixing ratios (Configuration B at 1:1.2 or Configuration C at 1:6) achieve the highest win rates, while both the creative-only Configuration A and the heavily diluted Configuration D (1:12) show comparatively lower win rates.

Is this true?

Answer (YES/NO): NO